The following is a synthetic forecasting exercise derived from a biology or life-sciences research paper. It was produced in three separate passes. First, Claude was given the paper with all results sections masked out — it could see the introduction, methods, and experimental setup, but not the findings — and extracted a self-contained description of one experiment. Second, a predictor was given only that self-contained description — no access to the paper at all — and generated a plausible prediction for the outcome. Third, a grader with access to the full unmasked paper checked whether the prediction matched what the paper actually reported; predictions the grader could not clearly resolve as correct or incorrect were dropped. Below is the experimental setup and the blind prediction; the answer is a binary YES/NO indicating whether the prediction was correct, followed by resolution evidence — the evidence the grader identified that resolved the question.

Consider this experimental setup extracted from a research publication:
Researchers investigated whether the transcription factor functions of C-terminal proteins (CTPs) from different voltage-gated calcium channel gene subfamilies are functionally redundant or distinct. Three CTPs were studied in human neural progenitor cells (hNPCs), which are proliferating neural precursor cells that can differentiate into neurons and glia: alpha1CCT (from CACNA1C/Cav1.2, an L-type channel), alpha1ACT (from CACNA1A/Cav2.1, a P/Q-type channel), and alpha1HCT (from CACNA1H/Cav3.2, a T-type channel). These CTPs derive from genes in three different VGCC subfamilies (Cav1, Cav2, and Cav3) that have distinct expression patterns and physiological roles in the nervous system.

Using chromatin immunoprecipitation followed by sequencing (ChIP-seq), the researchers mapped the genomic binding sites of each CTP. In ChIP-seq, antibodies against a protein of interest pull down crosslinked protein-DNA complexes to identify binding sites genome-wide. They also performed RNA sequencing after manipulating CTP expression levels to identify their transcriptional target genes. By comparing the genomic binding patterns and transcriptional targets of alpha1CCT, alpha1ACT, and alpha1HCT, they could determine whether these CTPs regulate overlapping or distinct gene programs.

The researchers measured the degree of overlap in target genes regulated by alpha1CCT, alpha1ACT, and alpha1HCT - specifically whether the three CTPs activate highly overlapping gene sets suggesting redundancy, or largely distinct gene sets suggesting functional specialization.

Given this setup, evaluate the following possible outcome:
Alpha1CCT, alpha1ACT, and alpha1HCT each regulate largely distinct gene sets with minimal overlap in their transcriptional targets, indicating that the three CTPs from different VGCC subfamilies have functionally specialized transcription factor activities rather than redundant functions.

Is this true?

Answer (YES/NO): NO